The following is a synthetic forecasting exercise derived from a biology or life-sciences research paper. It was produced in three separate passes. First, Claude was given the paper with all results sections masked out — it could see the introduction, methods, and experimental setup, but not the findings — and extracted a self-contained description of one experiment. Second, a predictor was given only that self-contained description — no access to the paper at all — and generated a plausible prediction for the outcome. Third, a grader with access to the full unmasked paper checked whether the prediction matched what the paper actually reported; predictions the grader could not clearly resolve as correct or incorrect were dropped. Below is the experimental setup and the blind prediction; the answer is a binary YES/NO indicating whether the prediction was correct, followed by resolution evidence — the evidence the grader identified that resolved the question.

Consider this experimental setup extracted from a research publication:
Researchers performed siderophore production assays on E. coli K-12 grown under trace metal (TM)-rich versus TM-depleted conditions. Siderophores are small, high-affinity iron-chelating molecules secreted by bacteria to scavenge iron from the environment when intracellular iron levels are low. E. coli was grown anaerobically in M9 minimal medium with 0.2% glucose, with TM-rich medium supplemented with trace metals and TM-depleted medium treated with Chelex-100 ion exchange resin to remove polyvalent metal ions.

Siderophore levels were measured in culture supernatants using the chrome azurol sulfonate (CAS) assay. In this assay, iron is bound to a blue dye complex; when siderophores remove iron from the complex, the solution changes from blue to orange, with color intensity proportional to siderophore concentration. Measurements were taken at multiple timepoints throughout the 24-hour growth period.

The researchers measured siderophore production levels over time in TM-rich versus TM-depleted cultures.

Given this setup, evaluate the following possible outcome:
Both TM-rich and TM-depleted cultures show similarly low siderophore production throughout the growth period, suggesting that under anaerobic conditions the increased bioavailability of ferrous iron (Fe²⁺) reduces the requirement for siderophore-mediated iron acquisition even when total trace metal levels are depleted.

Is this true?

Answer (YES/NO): NO